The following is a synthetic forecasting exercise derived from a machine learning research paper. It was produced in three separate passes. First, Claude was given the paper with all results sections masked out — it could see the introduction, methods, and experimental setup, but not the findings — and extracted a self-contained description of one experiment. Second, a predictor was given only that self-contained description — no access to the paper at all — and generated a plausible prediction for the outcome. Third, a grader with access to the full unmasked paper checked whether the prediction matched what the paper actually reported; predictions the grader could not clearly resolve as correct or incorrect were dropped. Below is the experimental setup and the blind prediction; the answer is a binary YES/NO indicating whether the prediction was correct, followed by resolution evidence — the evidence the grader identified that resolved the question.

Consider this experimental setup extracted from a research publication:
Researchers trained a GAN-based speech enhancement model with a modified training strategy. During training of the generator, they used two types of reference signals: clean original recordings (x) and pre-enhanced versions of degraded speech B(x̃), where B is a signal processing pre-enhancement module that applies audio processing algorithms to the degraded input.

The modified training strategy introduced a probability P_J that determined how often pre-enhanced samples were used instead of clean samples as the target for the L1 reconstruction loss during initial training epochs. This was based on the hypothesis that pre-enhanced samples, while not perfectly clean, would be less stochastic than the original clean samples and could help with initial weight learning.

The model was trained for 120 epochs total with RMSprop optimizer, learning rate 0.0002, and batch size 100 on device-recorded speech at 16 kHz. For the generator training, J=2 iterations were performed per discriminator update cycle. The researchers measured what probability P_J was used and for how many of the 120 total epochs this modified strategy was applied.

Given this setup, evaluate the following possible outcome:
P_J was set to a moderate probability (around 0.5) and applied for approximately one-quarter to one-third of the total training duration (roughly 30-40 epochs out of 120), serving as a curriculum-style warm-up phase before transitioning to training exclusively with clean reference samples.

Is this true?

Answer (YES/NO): NO